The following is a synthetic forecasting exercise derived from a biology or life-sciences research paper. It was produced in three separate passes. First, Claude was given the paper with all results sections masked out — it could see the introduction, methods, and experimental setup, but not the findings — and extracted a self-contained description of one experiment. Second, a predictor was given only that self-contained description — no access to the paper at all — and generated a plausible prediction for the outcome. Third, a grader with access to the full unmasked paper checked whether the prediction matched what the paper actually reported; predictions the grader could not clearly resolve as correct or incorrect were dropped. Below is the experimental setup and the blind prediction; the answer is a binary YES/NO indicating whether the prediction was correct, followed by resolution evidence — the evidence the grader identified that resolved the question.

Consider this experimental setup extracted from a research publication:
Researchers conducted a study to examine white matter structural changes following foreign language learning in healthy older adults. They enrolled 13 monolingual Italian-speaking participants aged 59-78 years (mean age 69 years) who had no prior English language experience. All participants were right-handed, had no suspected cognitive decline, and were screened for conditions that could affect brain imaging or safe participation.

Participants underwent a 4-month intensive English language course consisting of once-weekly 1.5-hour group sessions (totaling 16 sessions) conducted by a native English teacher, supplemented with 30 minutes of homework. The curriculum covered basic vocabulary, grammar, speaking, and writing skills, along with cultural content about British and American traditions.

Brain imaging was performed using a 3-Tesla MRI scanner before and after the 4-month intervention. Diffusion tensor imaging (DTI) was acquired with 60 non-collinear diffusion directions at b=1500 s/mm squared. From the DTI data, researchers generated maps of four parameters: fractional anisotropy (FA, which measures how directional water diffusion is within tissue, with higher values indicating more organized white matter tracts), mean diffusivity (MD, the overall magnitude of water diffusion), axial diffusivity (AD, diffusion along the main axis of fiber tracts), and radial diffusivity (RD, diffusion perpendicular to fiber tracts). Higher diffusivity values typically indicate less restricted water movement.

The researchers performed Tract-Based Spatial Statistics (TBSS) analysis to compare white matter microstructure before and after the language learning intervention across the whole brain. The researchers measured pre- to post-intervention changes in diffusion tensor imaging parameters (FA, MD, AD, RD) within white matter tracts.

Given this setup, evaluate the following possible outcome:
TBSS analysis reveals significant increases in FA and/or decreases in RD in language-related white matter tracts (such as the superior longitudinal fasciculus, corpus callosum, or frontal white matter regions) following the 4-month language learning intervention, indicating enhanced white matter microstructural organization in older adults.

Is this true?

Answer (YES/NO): NO